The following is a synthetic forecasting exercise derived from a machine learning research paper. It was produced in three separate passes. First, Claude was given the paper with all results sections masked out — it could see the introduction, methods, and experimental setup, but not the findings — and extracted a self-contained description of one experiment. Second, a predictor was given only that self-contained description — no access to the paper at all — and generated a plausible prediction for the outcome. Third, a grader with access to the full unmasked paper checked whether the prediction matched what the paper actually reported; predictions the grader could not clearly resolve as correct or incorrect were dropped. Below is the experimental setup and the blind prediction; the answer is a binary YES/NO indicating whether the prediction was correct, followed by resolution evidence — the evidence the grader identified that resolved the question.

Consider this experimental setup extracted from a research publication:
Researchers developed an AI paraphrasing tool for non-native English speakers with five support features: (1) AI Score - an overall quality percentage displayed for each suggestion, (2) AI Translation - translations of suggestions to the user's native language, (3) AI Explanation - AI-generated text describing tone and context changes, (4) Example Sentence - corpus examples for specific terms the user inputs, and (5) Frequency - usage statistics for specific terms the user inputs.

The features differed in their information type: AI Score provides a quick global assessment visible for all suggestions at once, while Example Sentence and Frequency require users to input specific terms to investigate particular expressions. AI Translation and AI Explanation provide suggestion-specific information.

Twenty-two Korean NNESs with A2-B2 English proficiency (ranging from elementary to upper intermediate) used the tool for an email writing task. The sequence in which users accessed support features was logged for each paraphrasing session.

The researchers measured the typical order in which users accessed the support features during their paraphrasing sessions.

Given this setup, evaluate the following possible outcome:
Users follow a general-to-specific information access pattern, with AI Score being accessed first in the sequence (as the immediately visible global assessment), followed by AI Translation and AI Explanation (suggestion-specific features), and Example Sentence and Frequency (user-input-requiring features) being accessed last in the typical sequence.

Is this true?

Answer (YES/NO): NO